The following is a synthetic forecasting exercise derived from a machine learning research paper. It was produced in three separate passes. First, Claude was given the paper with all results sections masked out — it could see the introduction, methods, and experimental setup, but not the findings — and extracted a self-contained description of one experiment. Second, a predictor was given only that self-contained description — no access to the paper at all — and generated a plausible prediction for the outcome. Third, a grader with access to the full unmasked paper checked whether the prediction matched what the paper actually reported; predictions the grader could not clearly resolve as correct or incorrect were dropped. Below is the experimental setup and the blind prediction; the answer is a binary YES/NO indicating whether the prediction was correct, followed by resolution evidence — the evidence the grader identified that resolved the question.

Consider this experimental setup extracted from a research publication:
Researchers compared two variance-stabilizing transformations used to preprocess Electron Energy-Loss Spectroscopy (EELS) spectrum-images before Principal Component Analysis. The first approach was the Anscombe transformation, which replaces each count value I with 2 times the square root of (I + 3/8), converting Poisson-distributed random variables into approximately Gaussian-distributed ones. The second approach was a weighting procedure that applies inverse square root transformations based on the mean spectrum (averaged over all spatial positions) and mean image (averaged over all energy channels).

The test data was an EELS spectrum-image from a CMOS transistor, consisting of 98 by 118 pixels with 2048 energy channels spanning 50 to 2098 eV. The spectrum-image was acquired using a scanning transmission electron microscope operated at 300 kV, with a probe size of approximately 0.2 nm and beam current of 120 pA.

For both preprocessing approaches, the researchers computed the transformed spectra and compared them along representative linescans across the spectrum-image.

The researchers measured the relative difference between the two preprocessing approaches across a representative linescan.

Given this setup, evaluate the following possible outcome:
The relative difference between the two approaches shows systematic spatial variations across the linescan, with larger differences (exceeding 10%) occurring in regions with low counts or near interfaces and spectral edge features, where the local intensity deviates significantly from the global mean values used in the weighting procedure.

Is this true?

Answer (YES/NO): NO